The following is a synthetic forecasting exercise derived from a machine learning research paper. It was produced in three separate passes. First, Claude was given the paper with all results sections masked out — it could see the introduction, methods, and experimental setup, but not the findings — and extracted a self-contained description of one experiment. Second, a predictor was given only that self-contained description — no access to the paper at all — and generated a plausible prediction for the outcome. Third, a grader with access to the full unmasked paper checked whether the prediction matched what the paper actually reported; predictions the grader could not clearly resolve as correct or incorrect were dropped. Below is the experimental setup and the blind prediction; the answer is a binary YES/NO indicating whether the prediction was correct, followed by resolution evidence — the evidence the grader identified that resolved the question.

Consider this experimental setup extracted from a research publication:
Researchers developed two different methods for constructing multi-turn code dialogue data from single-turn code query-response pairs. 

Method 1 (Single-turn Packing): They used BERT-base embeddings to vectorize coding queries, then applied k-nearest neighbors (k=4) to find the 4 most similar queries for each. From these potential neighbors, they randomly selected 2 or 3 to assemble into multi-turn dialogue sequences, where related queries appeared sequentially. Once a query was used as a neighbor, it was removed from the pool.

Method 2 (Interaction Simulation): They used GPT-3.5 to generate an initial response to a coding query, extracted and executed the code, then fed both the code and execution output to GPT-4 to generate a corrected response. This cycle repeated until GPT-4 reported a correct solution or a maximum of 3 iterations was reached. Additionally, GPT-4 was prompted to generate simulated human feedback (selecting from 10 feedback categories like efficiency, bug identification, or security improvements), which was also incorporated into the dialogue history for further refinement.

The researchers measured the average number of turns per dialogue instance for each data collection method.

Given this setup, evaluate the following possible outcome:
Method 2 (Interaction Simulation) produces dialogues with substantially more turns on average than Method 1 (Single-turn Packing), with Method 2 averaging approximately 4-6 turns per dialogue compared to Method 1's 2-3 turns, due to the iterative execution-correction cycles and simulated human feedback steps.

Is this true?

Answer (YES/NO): NO